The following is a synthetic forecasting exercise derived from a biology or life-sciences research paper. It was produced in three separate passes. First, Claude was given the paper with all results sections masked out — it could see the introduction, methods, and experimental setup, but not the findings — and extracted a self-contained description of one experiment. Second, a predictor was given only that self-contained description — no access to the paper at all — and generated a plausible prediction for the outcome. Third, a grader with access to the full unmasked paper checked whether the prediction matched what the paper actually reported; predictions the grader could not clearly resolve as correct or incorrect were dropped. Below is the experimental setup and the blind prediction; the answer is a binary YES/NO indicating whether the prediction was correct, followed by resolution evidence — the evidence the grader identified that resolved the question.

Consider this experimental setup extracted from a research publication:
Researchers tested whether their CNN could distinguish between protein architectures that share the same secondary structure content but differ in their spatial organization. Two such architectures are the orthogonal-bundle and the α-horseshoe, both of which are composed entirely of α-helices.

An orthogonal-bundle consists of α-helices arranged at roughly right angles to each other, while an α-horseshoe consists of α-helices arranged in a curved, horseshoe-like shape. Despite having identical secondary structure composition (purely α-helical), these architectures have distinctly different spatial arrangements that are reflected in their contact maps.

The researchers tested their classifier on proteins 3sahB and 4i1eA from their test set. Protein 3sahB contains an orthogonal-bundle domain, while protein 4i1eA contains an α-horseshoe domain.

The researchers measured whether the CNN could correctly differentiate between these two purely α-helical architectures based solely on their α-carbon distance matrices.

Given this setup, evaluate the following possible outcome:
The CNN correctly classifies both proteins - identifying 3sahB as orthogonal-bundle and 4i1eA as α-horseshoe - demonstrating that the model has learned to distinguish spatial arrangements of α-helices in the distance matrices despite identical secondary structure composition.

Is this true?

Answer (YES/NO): YES